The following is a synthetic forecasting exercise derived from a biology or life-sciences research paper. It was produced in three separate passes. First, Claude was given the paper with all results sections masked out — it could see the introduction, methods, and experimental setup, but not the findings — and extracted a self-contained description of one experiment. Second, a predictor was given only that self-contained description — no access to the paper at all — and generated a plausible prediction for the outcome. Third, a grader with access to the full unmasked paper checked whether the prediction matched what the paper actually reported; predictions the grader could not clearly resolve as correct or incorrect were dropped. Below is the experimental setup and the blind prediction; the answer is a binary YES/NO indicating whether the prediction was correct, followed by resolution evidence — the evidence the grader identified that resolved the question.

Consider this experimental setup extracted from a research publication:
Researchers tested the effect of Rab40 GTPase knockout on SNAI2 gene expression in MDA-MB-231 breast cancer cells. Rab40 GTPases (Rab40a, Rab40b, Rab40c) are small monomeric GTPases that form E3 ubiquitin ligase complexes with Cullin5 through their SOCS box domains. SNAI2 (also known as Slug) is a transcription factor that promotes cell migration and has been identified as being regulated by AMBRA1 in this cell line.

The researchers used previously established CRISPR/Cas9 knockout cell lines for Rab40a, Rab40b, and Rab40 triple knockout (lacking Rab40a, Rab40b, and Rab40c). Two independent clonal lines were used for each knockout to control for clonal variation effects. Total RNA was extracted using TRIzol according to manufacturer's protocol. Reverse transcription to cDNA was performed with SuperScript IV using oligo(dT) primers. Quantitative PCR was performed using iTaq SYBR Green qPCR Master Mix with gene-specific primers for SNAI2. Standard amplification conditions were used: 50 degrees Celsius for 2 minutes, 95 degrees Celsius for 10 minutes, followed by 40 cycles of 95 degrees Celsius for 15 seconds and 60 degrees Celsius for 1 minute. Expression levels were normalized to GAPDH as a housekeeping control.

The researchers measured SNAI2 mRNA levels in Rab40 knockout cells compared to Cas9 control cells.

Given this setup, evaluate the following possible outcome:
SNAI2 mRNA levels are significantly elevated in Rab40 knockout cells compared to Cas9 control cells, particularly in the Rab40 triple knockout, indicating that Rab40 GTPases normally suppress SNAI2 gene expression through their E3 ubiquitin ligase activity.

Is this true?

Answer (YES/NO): NO